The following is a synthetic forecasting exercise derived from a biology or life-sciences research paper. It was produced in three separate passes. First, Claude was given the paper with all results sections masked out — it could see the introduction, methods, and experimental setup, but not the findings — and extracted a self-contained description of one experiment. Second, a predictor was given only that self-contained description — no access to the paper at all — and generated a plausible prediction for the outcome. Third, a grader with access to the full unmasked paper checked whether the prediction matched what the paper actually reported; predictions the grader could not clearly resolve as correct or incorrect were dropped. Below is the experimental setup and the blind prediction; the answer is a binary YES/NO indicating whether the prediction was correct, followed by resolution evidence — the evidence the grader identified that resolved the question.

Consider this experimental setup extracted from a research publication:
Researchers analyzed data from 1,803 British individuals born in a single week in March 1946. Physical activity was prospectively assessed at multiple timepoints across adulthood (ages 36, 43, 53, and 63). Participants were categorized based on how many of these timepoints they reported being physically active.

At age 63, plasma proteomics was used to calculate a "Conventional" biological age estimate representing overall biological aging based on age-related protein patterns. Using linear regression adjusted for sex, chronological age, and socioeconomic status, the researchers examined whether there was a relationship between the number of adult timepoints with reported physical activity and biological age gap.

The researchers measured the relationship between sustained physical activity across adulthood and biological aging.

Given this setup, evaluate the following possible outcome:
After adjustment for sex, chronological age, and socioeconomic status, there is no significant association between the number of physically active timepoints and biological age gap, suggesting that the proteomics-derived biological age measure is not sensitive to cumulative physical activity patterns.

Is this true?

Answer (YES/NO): NO